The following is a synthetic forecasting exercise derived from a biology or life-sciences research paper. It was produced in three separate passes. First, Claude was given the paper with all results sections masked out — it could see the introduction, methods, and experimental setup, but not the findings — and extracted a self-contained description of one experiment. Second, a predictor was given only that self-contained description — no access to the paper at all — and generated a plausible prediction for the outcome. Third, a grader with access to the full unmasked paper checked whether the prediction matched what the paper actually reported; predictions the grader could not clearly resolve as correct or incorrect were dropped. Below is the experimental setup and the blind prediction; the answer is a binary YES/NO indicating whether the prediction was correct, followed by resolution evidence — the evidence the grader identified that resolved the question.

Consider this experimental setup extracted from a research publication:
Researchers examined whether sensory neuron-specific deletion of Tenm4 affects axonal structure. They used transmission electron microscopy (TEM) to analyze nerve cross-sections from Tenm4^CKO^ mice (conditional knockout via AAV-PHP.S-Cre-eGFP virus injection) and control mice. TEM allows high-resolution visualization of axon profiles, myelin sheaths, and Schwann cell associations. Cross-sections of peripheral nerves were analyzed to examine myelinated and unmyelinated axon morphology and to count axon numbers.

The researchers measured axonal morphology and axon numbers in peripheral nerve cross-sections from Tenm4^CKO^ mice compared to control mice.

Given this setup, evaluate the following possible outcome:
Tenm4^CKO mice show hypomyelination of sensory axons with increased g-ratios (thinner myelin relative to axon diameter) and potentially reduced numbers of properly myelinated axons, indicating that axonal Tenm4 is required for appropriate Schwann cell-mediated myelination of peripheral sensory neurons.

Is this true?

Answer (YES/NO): NO